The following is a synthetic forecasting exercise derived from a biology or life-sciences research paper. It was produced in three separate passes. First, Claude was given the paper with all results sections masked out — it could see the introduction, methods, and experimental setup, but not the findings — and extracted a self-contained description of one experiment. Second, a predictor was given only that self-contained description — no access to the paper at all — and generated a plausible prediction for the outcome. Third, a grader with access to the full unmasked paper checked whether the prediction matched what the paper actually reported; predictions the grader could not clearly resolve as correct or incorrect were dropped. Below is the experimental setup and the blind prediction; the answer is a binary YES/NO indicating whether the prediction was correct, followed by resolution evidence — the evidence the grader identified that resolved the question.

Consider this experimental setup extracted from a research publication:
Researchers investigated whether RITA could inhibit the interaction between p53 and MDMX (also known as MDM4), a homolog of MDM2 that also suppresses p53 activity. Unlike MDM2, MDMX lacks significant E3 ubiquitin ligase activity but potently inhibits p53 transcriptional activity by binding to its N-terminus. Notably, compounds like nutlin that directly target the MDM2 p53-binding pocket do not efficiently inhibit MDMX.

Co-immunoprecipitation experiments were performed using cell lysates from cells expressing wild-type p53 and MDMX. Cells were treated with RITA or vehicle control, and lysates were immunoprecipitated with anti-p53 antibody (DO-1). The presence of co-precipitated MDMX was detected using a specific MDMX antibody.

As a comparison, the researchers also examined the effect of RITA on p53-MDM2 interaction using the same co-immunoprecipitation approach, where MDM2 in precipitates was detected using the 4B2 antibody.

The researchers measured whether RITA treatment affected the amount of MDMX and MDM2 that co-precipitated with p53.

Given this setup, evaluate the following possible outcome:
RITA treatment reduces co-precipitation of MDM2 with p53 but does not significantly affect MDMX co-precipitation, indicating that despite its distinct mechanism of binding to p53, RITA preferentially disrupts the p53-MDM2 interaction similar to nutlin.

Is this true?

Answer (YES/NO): NO